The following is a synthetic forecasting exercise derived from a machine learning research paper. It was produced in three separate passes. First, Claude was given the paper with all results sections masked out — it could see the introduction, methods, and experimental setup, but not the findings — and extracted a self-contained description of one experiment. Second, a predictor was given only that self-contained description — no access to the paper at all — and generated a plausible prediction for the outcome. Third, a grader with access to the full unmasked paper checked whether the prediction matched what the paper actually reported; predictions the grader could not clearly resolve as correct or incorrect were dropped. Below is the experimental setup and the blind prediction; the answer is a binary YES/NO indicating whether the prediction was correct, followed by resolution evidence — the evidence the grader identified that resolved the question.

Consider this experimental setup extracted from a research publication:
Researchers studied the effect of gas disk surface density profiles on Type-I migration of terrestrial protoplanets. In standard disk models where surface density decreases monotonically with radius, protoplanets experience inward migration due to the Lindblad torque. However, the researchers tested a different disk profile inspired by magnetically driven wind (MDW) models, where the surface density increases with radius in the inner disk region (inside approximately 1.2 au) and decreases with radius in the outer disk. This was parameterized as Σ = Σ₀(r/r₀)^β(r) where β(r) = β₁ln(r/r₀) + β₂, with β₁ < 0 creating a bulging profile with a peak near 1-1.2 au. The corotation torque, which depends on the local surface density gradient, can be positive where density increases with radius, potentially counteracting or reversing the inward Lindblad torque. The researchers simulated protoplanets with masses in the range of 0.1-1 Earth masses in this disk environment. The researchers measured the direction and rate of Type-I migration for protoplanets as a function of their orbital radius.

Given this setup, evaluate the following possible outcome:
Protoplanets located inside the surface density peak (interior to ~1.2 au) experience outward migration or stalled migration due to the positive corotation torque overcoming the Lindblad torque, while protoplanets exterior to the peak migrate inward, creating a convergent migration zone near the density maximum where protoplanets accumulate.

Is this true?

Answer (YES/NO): YES